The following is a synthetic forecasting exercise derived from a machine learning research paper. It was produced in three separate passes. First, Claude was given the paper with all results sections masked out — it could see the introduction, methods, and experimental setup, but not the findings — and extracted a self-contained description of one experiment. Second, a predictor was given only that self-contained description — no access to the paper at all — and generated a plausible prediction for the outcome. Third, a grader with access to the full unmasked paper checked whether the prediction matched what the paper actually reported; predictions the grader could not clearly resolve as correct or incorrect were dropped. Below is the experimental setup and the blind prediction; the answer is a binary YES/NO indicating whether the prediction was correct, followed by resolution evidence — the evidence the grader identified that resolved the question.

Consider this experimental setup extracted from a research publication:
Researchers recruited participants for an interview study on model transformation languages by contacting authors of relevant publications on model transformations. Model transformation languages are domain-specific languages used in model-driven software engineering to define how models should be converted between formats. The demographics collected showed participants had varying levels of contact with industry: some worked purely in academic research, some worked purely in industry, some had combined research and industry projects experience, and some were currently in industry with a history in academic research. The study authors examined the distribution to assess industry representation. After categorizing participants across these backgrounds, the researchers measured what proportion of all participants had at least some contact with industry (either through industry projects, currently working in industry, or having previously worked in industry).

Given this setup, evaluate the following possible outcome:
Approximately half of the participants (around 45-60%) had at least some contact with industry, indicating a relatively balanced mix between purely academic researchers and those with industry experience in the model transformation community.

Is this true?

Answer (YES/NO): YES